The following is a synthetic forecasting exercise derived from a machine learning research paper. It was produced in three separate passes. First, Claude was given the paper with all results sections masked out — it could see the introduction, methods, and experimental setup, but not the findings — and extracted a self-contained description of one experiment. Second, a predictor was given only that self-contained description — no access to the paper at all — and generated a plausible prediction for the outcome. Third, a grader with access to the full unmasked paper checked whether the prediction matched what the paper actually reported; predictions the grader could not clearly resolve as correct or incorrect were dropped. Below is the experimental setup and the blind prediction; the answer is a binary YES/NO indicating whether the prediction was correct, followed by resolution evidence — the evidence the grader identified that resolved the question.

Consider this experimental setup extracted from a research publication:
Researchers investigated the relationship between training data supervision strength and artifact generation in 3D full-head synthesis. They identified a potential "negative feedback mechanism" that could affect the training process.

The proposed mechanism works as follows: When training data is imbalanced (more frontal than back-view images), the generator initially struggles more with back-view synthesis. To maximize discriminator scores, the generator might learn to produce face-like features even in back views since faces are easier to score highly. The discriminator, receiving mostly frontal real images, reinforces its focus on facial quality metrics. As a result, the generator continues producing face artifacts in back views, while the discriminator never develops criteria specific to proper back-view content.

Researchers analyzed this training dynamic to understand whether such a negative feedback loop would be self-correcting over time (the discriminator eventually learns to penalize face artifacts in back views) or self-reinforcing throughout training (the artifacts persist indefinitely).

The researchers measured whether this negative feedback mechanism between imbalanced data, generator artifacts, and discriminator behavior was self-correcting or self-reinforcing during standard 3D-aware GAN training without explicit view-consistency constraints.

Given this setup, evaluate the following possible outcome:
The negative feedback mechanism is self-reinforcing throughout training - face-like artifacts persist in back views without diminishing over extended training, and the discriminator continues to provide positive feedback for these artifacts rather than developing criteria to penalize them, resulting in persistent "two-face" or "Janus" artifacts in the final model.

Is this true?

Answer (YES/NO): YES